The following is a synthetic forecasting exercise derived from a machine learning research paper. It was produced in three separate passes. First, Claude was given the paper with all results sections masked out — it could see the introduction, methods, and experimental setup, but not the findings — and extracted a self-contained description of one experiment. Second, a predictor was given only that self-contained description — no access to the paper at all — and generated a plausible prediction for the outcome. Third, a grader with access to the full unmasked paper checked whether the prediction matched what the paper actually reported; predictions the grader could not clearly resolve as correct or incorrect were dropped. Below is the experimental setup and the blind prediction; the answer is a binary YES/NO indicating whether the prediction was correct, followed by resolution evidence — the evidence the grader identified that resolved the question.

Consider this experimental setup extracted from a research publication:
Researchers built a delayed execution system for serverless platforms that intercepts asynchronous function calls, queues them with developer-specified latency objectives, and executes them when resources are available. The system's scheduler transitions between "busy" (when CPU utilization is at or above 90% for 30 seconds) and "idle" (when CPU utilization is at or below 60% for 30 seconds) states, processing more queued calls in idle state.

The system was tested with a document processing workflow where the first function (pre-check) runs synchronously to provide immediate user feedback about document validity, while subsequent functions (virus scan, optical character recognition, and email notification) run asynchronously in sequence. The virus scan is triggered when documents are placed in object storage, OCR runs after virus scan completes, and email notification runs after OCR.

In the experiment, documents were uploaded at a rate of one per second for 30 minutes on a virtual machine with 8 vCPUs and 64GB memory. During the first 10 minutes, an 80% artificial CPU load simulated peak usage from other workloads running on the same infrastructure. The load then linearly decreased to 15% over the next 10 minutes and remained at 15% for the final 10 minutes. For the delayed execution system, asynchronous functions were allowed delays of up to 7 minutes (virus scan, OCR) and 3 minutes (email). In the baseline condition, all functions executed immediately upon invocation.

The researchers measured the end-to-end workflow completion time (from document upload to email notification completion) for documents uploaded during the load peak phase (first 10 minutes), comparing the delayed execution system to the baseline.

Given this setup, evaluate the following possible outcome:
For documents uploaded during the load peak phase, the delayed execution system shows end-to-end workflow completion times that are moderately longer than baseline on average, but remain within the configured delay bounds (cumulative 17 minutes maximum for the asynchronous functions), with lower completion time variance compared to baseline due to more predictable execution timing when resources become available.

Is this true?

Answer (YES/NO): NO